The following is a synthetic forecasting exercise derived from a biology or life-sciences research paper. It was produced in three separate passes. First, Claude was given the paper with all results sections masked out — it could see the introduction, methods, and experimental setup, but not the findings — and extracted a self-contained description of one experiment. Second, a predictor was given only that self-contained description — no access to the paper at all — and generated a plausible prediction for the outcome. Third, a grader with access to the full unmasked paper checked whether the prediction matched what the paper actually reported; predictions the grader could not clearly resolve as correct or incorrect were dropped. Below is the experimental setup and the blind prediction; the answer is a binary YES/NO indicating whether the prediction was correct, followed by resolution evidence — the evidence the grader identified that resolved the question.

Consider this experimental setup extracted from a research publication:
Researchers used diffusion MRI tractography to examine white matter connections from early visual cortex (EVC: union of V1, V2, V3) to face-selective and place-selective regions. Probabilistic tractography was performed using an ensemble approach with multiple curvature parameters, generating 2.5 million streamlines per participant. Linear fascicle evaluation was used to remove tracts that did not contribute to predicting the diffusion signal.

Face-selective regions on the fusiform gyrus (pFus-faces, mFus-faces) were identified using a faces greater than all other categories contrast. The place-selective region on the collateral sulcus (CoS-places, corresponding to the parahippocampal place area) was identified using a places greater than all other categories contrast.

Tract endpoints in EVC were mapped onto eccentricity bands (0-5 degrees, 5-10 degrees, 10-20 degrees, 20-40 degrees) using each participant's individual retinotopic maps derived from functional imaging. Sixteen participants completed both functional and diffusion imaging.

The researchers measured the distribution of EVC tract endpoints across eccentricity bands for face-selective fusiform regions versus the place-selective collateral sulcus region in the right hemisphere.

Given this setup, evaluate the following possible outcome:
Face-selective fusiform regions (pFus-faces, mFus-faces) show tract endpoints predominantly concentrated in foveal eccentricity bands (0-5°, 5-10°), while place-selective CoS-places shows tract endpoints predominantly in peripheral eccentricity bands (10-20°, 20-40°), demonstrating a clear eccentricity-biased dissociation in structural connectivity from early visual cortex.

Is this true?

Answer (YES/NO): NO